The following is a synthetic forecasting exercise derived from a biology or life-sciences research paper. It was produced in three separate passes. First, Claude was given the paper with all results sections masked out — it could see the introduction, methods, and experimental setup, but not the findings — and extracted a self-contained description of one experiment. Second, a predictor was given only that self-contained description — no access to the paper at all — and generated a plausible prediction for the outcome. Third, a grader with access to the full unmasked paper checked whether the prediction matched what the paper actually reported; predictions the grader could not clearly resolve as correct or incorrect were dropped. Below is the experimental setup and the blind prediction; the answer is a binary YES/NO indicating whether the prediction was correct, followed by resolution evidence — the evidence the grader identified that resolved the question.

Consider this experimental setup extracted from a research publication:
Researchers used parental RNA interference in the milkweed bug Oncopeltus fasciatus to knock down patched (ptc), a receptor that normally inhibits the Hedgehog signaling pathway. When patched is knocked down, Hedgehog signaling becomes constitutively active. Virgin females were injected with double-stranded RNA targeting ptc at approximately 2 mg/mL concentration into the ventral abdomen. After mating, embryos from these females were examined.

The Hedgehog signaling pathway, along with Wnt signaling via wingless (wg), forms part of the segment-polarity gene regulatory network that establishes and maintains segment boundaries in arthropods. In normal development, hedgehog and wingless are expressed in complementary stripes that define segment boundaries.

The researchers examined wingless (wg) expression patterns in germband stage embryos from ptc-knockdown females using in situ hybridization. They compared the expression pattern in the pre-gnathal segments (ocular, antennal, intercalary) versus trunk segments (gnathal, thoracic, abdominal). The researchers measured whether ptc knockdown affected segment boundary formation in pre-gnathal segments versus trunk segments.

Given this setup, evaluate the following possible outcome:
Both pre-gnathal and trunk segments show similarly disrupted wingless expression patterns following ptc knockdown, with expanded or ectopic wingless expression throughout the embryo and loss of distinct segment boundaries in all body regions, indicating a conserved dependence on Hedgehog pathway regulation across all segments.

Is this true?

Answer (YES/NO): NO